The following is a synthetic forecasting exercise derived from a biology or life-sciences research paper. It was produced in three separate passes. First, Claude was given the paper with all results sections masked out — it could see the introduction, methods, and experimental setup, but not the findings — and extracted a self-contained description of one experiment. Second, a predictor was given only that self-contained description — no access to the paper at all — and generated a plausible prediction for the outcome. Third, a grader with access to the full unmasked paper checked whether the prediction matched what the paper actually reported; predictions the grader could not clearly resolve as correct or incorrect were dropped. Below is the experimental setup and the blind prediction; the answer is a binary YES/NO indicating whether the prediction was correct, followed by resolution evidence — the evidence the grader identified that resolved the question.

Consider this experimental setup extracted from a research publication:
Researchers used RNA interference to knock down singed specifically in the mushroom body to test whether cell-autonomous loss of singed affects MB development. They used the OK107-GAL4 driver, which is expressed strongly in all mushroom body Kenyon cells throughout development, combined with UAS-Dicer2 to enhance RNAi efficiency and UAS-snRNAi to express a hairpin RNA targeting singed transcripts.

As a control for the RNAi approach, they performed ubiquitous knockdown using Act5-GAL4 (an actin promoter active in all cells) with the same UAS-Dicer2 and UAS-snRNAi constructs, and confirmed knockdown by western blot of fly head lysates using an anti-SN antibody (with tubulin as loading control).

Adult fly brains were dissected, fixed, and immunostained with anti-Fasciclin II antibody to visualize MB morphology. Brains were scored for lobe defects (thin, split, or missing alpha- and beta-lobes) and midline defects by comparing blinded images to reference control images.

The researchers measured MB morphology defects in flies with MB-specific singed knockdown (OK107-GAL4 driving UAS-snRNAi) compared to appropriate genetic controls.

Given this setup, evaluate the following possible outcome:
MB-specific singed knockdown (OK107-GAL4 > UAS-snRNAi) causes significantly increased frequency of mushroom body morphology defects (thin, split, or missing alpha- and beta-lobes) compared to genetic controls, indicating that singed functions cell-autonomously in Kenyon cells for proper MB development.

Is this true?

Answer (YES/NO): YES